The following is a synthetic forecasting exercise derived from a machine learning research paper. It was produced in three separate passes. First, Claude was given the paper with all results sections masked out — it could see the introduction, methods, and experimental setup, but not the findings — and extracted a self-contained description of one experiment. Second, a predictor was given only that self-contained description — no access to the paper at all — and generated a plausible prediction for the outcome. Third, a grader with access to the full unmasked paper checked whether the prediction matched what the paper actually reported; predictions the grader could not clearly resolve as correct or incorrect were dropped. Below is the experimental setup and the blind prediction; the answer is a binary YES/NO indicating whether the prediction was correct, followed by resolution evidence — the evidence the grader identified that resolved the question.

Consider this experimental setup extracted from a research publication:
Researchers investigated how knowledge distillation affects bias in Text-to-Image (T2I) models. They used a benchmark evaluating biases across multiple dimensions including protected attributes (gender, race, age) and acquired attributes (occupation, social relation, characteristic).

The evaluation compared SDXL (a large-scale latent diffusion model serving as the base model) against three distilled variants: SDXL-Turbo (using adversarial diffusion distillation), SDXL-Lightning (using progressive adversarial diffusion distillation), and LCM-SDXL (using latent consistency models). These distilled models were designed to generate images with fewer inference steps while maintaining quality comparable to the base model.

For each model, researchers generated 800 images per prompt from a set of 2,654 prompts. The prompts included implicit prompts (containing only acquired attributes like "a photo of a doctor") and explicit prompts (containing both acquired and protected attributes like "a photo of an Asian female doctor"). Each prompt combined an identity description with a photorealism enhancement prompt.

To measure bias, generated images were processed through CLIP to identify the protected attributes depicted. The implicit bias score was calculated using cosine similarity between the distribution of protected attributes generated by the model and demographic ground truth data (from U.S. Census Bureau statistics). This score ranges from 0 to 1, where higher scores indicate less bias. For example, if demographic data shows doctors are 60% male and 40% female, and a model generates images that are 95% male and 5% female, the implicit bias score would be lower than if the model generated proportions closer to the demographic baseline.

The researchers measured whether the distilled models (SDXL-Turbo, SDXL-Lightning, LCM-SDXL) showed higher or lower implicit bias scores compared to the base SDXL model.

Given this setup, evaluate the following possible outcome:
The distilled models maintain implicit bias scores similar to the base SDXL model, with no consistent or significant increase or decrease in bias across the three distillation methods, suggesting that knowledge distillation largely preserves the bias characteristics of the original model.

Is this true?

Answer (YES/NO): NO